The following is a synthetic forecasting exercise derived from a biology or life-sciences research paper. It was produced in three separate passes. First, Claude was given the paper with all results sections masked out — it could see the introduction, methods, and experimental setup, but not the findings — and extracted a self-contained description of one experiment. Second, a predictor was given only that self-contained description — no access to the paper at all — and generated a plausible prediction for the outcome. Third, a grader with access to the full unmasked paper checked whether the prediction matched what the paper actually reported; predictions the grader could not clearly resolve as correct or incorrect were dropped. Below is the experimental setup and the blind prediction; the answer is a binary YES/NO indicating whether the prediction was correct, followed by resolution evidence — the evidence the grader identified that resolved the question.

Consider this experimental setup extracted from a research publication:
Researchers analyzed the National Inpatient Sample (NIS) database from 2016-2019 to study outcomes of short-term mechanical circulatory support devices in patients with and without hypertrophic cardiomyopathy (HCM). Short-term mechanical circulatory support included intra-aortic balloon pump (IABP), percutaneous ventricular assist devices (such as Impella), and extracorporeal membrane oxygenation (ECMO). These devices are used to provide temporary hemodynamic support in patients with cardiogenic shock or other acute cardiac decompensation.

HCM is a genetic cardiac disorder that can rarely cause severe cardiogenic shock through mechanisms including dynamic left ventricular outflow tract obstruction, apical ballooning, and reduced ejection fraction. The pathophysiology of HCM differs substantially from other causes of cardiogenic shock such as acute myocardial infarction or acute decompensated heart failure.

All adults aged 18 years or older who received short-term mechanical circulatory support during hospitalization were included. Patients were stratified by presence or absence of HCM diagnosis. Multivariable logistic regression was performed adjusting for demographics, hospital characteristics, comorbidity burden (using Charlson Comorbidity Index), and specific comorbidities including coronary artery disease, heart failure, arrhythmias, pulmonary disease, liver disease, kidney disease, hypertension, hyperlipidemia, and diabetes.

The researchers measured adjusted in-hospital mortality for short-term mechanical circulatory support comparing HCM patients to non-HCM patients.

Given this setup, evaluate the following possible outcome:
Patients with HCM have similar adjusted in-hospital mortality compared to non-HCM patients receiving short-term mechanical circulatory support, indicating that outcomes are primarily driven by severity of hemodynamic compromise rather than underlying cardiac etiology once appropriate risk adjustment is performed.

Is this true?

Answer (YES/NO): NO